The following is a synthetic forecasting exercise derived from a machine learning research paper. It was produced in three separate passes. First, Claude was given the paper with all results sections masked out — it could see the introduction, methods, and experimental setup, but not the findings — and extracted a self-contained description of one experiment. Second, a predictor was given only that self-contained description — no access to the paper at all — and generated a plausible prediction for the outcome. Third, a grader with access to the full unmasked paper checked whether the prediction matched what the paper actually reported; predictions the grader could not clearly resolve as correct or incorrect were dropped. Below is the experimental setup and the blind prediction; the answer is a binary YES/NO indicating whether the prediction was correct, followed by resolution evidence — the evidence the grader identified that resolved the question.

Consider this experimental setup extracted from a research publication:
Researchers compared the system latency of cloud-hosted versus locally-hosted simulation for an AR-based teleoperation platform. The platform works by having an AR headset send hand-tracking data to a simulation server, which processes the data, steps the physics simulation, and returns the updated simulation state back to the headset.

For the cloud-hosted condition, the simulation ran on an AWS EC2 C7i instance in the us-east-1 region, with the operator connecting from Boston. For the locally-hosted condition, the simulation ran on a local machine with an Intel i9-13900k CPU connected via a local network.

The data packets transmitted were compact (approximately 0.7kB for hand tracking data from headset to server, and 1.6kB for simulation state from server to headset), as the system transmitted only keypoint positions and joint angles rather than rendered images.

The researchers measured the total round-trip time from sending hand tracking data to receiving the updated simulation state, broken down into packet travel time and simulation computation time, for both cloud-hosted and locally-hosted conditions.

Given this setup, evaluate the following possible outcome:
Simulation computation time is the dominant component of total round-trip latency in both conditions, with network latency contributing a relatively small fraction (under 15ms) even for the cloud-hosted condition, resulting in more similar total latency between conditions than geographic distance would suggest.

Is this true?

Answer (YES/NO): NO